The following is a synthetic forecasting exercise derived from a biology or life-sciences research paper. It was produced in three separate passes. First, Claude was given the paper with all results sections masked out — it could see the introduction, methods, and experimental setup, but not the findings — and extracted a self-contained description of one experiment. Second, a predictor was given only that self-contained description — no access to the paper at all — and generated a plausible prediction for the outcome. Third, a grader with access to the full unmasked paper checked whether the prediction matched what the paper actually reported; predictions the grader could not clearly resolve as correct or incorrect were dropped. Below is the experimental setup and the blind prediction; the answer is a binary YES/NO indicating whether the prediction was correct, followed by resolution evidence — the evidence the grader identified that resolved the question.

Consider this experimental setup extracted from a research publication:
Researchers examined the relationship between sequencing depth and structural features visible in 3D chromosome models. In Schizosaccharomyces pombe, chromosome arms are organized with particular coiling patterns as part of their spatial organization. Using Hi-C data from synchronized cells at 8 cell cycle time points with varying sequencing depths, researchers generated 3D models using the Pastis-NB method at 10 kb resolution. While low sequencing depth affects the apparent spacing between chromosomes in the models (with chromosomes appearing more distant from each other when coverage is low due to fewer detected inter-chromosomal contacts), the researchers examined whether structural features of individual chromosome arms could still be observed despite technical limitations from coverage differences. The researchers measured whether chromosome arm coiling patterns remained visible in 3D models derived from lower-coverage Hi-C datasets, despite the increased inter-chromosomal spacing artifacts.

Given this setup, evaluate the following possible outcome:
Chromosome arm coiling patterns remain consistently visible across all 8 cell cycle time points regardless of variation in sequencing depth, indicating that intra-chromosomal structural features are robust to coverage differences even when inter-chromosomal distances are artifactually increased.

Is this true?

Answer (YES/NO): YES